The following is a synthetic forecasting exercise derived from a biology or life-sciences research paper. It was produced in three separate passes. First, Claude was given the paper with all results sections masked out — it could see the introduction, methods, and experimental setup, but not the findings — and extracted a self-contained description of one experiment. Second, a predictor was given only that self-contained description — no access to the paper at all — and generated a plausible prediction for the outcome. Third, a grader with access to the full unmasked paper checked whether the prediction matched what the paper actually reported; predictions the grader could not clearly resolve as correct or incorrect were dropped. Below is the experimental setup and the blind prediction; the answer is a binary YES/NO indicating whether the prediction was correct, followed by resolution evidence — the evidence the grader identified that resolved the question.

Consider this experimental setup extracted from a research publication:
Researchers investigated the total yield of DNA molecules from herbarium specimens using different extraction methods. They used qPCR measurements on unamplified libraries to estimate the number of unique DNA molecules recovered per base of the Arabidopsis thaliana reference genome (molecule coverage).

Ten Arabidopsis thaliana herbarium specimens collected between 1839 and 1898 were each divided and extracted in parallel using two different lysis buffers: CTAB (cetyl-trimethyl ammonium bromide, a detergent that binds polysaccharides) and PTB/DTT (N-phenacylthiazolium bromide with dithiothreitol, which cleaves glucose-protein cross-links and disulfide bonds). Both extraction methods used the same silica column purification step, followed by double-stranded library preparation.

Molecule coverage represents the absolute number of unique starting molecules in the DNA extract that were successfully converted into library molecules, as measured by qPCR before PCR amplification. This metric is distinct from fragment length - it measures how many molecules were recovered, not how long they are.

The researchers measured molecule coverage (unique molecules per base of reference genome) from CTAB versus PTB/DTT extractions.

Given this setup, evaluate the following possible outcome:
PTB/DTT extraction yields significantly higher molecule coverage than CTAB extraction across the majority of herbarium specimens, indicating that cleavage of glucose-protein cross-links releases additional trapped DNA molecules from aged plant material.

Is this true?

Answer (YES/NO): YES